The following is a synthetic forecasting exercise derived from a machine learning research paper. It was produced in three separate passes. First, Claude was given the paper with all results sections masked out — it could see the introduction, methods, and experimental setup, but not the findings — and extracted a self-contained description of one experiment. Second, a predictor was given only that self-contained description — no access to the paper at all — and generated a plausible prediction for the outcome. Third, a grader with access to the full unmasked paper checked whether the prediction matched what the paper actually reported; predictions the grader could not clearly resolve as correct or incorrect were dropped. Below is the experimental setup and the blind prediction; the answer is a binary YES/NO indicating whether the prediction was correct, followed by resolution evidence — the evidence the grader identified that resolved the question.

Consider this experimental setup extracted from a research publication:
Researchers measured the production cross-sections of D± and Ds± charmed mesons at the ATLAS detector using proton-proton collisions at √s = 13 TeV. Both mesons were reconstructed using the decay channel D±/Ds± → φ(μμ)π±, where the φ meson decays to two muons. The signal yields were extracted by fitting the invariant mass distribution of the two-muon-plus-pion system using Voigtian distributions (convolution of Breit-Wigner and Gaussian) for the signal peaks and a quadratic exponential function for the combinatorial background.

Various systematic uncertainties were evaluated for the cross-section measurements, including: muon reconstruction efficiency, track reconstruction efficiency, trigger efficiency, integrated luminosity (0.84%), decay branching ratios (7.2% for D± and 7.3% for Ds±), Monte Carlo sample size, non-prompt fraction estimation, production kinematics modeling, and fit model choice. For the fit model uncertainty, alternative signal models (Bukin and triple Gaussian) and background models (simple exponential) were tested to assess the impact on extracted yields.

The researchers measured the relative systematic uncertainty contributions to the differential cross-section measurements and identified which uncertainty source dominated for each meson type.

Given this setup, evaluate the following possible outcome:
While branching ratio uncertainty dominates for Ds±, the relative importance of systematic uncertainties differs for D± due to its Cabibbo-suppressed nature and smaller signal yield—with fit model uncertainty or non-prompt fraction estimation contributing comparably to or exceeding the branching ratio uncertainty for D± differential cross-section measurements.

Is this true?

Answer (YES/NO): YES